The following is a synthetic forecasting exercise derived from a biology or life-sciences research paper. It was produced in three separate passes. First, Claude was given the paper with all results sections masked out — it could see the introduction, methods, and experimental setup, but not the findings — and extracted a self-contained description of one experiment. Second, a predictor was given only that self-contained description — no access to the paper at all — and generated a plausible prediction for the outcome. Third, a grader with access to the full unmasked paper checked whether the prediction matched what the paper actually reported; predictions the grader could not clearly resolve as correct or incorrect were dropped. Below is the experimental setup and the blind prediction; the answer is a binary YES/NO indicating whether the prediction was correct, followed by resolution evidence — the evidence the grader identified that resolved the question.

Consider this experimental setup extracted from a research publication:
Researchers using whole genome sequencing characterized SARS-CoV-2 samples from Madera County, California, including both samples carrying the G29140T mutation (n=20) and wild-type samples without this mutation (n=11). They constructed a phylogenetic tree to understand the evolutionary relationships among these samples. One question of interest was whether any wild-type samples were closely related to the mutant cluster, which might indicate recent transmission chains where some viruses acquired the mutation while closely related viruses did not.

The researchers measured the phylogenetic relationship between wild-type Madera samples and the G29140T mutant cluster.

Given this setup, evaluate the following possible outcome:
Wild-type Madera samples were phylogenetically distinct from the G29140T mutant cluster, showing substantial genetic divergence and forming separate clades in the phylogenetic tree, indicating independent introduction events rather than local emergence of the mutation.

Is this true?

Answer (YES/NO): NO